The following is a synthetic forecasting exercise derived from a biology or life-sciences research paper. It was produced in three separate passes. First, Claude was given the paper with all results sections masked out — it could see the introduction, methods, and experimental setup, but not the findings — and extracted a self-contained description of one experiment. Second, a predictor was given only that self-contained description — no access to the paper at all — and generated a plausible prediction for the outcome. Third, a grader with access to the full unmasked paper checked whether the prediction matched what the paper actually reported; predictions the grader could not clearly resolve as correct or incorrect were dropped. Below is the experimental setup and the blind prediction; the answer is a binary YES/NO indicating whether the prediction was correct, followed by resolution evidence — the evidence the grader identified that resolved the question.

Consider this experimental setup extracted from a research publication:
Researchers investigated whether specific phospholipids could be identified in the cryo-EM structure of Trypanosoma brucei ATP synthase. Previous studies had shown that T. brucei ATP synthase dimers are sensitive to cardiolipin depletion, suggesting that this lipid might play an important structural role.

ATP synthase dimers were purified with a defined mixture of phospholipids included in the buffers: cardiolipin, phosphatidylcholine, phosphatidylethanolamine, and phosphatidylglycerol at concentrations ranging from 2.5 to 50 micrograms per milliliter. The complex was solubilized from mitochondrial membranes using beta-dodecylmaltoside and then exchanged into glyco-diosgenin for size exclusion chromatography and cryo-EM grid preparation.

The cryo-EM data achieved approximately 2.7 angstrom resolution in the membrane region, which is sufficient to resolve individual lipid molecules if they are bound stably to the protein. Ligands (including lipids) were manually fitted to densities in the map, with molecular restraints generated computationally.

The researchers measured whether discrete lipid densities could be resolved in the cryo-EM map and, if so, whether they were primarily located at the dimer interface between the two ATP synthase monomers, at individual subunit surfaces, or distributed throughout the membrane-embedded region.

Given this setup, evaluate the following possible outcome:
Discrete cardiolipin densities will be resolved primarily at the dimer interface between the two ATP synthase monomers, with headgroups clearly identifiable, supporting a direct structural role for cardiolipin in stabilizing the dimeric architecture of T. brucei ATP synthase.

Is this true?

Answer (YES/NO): NO